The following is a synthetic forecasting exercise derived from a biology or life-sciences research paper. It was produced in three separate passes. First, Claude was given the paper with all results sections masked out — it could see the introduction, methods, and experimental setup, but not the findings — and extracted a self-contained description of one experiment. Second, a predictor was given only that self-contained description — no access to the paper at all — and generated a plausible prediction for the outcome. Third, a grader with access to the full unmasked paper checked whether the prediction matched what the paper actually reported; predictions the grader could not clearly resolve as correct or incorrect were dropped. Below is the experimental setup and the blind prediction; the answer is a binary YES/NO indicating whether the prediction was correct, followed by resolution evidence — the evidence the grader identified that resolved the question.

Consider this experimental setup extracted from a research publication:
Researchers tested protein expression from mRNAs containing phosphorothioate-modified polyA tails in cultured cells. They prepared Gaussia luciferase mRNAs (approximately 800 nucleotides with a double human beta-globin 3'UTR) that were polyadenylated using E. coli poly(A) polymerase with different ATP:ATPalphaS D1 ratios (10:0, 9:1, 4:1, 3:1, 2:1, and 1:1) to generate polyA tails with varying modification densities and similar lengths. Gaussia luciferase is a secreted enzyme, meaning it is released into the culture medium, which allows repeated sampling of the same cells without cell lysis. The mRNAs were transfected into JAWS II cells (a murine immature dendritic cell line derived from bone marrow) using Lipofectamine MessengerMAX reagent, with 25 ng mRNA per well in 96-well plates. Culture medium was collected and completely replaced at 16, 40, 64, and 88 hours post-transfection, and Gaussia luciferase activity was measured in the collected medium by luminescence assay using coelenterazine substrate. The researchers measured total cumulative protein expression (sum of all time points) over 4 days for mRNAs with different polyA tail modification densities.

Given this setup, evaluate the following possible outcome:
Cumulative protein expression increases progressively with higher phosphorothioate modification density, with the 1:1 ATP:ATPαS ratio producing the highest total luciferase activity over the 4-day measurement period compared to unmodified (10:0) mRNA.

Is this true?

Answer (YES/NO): NO